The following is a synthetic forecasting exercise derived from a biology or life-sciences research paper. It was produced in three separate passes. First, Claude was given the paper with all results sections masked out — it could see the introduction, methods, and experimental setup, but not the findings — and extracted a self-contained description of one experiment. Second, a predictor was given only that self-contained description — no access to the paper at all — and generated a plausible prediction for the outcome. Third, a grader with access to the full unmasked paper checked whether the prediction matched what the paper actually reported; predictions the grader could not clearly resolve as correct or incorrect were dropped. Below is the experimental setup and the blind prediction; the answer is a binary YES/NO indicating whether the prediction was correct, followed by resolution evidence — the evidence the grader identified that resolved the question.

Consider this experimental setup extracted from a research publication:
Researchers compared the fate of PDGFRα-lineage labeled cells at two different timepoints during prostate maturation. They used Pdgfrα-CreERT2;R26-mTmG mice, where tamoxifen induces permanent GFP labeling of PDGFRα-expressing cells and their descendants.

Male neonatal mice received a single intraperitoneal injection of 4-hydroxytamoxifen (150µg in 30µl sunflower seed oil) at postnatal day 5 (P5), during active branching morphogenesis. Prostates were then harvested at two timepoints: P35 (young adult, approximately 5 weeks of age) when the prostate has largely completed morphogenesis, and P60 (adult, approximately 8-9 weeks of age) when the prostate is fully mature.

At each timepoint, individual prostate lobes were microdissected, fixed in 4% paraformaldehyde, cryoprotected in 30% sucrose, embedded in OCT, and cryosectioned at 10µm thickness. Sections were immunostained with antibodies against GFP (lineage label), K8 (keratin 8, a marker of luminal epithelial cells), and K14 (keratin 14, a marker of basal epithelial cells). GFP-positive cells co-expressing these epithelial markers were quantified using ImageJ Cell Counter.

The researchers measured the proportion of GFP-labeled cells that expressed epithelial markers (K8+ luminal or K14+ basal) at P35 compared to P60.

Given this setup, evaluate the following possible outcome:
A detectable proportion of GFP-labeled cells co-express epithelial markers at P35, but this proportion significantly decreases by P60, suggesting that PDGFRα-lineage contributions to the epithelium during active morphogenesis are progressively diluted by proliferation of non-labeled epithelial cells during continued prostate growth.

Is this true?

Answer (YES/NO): NO